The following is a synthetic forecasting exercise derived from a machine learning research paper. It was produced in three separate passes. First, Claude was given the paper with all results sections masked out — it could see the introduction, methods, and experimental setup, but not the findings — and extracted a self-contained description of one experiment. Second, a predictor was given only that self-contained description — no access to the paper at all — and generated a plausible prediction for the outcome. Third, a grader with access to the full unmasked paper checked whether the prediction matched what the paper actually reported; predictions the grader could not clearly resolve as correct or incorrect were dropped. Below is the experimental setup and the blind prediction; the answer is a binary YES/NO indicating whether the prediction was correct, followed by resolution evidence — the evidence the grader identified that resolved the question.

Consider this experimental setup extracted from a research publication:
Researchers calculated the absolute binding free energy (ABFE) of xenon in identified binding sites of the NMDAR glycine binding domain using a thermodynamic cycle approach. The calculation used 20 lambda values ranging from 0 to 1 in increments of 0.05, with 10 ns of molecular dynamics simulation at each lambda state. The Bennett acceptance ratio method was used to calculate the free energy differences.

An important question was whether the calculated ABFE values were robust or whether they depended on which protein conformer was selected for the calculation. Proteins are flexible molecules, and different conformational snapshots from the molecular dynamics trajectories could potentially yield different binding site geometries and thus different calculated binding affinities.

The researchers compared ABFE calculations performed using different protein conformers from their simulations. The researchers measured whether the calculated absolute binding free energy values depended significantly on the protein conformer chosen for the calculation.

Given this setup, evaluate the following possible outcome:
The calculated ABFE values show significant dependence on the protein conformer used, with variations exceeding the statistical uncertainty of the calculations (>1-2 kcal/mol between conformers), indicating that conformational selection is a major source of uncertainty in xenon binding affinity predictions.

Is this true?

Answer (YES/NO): YES